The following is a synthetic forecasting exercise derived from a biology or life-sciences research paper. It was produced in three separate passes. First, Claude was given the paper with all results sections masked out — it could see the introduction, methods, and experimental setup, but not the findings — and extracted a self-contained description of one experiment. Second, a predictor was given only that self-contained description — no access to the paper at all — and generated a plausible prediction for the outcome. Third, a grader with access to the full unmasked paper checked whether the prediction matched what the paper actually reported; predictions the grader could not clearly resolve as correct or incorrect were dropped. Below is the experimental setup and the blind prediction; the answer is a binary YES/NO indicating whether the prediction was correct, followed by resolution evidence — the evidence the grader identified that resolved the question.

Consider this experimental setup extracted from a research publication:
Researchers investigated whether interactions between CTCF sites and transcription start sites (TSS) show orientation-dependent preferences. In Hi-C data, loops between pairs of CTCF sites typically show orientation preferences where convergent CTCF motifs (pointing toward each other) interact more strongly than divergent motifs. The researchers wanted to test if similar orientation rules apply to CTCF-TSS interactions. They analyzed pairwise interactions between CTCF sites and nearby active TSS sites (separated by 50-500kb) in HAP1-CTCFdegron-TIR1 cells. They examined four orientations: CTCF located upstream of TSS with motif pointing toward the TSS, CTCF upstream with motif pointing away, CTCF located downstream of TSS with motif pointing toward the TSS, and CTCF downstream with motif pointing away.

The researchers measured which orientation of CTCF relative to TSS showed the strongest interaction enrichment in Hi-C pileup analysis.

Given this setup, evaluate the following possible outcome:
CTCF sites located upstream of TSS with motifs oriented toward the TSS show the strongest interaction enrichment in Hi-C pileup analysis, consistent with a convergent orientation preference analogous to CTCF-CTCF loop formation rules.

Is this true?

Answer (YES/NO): NO